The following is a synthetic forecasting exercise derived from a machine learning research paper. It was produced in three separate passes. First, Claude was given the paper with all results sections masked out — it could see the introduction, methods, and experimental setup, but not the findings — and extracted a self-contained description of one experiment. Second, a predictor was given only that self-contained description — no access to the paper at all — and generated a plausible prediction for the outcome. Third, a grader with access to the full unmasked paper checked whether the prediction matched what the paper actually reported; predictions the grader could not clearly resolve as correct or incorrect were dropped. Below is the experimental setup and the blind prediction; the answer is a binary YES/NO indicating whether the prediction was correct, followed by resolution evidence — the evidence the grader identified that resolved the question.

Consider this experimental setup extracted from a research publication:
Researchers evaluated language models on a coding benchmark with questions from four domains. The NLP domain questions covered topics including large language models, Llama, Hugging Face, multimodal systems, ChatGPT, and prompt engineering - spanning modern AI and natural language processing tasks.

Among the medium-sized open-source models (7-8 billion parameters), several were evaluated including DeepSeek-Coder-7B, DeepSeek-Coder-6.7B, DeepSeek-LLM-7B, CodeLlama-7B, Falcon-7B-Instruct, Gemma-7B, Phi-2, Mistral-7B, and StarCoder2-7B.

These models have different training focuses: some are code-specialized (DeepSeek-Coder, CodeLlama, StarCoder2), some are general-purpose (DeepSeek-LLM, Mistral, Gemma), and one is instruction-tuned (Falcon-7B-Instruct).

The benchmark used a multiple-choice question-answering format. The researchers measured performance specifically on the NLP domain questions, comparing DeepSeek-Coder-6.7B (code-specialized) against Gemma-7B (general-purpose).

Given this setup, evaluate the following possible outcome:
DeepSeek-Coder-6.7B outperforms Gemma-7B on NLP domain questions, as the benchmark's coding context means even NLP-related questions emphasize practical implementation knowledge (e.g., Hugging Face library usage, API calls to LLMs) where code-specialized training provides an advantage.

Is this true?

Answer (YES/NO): YES